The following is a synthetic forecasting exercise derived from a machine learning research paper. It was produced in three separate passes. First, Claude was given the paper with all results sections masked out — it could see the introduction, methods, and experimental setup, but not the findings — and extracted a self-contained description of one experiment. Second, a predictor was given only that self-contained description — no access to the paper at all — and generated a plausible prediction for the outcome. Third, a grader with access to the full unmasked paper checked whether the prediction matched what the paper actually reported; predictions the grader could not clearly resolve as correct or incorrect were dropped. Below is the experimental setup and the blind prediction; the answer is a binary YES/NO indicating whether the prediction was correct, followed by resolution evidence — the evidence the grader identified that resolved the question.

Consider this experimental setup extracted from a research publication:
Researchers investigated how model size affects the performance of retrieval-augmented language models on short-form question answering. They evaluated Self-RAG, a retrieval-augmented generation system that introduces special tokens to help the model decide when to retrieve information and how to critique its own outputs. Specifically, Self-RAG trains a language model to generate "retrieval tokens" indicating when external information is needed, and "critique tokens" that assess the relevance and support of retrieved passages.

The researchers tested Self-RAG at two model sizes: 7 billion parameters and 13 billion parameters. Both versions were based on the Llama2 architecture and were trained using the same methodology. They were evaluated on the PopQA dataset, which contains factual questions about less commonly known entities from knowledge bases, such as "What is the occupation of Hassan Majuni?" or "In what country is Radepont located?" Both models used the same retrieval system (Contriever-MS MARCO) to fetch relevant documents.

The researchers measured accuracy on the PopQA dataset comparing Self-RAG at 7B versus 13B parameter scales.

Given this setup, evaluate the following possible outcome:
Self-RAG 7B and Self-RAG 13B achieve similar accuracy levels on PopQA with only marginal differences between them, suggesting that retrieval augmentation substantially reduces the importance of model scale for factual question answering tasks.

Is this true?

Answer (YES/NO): YES